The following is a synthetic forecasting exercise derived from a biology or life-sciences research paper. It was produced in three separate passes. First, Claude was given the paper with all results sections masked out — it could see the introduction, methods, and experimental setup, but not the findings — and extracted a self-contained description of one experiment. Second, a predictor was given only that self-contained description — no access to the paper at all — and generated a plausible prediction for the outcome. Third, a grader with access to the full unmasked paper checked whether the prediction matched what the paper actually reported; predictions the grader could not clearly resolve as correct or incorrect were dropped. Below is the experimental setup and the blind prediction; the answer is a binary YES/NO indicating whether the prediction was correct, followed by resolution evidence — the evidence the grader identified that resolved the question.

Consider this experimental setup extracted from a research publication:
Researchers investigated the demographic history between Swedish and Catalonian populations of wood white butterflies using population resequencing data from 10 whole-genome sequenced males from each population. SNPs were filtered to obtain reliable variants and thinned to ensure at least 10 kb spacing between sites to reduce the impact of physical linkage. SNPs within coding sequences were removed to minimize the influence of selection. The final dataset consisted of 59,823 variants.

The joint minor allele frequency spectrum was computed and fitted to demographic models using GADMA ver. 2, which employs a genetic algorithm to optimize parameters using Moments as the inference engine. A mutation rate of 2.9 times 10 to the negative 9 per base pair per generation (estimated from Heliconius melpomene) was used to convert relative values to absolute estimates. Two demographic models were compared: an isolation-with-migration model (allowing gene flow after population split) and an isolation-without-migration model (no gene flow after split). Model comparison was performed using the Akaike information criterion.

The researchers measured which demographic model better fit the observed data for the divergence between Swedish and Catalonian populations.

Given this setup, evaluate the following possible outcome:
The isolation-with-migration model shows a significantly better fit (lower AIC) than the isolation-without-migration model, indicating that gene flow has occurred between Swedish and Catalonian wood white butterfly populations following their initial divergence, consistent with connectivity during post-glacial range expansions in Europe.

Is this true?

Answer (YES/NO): YES